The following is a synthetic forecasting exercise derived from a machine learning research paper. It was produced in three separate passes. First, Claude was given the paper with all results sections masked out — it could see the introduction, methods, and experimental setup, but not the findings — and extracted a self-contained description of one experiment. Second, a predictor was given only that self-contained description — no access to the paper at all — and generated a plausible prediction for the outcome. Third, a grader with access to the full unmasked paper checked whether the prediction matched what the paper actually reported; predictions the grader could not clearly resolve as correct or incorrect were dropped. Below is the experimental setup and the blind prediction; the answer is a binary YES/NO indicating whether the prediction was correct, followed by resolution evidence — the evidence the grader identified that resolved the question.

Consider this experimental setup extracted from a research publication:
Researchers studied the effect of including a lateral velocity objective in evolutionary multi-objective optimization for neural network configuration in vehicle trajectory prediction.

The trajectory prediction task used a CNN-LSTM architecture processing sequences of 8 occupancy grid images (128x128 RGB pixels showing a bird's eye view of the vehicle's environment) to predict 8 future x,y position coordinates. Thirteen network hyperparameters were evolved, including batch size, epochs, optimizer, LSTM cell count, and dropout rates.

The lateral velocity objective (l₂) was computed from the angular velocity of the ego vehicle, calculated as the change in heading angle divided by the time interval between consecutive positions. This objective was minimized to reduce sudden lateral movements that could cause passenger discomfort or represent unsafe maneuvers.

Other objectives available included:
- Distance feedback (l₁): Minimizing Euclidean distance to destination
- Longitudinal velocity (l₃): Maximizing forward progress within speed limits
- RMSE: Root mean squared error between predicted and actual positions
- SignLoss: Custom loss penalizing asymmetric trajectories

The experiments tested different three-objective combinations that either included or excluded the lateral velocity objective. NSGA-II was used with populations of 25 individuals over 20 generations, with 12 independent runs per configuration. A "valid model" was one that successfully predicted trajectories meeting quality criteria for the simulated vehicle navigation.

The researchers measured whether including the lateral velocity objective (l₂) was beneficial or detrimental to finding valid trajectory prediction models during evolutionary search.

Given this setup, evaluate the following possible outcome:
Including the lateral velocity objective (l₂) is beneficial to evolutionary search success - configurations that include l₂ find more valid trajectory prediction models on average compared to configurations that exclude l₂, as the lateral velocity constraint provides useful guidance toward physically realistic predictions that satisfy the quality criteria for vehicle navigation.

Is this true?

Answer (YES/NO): YES